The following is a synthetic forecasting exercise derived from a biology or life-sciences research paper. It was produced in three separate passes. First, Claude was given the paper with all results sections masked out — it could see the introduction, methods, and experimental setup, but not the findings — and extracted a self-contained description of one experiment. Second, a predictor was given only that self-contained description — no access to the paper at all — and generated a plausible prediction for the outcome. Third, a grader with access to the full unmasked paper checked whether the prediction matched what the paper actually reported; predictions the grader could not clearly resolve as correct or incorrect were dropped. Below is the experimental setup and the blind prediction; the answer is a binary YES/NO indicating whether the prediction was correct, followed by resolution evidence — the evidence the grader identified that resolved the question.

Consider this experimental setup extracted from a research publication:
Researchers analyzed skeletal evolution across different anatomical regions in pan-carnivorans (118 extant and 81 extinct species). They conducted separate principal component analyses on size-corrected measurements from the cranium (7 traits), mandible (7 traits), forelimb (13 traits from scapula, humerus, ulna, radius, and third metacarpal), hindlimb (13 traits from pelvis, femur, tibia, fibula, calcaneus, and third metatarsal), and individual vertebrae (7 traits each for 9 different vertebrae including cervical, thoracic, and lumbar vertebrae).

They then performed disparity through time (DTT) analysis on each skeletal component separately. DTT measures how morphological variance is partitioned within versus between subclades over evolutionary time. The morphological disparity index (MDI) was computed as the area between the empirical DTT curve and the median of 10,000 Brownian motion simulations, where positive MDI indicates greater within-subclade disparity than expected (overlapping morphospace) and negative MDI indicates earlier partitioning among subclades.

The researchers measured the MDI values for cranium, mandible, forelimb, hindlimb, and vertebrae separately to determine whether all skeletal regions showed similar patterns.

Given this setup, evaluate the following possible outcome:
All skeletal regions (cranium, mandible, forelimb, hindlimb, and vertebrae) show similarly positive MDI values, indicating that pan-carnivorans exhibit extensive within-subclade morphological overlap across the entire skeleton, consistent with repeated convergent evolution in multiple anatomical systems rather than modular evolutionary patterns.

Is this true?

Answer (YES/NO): NO